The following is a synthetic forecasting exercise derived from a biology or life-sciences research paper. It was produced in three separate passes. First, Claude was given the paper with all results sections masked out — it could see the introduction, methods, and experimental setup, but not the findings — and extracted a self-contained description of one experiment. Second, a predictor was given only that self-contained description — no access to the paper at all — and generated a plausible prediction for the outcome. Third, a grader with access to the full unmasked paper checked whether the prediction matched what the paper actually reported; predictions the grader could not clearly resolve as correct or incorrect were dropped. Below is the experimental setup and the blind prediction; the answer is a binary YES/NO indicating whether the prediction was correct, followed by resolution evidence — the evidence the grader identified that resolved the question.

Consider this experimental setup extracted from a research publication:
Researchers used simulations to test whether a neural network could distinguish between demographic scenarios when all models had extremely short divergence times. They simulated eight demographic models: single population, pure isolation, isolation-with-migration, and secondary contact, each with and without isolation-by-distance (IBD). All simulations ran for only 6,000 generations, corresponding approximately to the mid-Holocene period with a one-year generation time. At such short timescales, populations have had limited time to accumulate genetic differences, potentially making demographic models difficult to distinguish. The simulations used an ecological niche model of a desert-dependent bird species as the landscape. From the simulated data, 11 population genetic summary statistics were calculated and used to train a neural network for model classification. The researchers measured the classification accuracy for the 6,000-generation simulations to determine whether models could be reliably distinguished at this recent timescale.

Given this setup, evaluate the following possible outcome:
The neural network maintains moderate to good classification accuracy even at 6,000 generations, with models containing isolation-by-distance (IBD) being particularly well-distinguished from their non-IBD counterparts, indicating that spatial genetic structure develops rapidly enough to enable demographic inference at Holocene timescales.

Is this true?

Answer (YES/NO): NO